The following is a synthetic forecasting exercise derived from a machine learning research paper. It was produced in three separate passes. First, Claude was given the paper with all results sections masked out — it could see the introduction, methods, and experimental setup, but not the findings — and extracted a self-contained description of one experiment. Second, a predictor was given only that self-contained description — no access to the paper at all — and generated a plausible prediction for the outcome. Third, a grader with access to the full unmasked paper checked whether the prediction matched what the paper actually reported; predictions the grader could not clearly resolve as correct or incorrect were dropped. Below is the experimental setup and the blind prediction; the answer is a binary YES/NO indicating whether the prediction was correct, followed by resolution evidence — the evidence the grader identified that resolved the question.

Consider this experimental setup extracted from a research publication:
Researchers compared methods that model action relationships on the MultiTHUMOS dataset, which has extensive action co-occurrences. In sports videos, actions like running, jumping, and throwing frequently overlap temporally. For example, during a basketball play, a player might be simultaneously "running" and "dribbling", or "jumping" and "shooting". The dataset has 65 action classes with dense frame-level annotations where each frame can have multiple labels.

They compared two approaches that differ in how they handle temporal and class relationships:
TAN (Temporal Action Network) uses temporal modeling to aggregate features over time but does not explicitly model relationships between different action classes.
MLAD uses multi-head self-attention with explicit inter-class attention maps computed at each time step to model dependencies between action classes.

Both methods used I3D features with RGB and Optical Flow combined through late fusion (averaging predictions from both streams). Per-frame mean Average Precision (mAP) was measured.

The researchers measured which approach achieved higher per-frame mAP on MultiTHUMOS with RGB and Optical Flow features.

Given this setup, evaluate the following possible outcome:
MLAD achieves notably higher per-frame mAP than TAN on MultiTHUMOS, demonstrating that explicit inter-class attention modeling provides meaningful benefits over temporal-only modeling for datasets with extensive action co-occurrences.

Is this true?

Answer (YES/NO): YES